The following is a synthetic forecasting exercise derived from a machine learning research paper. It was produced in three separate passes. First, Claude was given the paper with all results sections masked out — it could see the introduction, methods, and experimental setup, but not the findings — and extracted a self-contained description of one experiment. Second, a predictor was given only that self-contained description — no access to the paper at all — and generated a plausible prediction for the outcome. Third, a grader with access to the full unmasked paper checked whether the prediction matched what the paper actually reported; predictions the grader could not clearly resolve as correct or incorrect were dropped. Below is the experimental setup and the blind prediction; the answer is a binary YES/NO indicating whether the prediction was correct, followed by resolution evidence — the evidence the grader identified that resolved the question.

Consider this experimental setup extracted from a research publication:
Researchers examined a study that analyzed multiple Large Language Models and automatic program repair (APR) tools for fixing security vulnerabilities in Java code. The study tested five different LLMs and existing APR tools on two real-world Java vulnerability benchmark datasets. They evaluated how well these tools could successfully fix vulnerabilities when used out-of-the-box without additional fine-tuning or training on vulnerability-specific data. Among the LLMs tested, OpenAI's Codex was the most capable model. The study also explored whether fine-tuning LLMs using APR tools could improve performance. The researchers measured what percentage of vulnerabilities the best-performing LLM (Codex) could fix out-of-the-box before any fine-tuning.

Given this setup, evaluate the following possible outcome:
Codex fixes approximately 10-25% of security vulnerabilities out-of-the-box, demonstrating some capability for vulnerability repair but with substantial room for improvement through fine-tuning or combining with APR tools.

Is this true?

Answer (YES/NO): YES